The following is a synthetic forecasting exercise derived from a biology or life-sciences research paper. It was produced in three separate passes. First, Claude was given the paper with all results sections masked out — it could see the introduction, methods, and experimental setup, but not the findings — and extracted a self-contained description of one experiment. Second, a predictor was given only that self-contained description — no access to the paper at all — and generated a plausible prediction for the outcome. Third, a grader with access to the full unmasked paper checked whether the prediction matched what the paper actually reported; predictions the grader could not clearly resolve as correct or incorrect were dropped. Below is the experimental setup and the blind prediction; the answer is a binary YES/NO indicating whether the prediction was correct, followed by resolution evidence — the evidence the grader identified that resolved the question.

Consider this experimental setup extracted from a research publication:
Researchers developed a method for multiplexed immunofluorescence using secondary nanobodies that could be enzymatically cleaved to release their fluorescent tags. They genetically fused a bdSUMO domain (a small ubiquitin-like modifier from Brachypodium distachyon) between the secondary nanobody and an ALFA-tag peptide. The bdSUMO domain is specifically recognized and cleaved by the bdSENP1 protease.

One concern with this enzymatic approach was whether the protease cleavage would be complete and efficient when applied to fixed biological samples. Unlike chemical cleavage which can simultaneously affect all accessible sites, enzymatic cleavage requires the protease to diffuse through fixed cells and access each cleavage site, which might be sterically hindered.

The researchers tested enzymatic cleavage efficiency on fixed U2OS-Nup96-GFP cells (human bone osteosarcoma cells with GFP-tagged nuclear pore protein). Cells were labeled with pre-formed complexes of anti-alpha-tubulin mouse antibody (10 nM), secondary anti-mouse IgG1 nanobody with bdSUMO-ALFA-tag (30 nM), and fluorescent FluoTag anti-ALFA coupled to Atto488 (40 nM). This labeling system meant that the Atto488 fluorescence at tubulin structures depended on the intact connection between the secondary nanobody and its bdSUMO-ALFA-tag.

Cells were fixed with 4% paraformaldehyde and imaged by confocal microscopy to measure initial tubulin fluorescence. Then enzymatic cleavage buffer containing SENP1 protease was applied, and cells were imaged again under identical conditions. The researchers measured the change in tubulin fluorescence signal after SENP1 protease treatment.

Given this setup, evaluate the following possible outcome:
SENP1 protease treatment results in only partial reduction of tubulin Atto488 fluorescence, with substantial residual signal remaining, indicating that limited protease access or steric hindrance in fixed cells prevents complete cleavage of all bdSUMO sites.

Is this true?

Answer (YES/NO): NO